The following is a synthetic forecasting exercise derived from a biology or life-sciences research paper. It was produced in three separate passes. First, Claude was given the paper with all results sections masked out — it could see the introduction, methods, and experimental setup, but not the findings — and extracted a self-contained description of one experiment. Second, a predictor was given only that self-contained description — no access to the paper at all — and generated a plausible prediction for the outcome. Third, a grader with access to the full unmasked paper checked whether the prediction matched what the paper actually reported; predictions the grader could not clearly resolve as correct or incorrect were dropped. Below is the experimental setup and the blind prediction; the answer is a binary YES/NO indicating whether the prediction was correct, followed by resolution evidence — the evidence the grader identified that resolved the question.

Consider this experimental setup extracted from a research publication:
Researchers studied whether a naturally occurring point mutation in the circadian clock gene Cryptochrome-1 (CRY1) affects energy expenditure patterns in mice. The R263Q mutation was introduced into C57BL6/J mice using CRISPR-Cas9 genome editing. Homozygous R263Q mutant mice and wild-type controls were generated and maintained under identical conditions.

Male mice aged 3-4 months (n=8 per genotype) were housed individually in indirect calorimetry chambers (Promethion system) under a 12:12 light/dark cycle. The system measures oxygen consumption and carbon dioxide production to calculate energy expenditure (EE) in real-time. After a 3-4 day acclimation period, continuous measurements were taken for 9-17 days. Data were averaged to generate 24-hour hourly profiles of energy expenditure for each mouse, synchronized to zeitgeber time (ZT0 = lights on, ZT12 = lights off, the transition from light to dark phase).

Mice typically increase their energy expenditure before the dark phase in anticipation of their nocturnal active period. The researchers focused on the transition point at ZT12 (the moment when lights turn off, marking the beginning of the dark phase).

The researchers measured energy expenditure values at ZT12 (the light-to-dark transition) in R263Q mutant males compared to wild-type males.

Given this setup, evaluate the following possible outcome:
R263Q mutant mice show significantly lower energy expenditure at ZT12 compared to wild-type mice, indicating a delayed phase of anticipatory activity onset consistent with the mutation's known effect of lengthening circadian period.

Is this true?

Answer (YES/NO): NO